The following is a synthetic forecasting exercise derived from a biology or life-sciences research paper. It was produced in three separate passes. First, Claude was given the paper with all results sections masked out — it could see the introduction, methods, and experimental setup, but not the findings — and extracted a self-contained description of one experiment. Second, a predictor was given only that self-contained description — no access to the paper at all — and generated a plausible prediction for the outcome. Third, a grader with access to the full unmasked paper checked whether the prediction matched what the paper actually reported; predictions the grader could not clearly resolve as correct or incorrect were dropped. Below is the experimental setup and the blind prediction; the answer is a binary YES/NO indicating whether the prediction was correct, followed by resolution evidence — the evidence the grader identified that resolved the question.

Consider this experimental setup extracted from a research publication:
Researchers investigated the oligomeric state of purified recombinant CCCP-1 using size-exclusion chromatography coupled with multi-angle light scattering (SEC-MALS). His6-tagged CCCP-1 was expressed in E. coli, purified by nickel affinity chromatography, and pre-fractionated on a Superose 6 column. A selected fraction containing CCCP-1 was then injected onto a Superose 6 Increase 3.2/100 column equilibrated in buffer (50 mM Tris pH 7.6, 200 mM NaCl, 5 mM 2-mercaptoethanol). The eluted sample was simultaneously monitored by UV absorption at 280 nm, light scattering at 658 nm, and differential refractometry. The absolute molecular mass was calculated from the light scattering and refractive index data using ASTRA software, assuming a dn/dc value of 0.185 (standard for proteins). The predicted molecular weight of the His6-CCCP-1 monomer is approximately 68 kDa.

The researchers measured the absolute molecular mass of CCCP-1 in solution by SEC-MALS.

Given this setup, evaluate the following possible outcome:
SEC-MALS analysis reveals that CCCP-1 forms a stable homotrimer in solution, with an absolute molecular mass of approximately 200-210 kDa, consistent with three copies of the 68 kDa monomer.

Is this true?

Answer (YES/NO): NO